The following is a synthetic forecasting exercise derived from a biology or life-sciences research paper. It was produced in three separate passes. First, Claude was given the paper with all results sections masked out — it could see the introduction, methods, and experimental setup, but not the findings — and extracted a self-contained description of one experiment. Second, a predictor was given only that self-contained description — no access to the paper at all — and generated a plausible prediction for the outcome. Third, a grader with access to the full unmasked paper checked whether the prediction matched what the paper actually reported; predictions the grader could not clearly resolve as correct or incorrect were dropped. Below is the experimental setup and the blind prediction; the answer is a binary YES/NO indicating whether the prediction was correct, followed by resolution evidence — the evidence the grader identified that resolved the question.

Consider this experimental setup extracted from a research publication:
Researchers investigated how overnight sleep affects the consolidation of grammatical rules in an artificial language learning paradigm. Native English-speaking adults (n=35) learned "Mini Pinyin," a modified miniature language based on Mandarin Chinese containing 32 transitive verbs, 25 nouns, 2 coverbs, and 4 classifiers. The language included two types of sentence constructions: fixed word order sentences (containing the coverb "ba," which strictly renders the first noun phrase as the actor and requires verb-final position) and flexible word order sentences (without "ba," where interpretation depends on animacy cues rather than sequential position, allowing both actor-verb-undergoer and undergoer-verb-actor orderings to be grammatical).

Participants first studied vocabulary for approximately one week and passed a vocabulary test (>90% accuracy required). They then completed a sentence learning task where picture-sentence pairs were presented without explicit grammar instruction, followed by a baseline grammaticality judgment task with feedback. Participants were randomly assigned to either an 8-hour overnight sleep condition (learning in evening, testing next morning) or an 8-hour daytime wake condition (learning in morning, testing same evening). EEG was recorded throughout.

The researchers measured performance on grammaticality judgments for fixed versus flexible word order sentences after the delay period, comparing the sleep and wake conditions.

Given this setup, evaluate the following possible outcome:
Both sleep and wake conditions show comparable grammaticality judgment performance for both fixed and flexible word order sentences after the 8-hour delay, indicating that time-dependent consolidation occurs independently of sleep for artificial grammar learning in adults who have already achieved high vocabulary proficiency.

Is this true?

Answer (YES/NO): NO